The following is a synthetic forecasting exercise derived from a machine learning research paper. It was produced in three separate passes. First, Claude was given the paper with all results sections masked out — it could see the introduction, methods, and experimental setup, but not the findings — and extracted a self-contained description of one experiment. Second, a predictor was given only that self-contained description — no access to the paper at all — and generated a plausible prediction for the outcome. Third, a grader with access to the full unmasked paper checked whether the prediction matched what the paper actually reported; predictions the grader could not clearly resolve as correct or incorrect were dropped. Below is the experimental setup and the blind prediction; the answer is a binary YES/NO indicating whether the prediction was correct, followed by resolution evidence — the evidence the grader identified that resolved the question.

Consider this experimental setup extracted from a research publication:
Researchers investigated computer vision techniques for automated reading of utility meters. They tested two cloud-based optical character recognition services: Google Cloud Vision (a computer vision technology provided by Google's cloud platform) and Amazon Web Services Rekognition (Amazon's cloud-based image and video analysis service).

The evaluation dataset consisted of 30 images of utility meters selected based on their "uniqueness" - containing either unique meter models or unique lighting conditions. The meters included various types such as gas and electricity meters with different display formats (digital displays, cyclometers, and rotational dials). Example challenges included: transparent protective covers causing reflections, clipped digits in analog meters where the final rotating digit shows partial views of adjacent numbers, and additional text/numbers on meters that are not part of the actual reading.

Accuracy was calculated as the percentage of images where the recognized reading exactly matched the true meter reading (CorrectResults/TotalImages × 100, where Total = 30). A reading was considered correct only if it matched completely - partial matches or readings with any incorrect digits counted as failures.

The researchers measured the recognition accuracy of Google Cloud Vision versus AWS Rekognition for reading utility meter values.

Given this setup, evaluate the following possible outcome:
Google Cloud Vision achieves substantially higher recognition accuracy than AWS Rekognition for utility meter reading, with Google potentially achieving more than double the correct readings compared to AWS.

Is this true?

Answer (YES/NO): NO